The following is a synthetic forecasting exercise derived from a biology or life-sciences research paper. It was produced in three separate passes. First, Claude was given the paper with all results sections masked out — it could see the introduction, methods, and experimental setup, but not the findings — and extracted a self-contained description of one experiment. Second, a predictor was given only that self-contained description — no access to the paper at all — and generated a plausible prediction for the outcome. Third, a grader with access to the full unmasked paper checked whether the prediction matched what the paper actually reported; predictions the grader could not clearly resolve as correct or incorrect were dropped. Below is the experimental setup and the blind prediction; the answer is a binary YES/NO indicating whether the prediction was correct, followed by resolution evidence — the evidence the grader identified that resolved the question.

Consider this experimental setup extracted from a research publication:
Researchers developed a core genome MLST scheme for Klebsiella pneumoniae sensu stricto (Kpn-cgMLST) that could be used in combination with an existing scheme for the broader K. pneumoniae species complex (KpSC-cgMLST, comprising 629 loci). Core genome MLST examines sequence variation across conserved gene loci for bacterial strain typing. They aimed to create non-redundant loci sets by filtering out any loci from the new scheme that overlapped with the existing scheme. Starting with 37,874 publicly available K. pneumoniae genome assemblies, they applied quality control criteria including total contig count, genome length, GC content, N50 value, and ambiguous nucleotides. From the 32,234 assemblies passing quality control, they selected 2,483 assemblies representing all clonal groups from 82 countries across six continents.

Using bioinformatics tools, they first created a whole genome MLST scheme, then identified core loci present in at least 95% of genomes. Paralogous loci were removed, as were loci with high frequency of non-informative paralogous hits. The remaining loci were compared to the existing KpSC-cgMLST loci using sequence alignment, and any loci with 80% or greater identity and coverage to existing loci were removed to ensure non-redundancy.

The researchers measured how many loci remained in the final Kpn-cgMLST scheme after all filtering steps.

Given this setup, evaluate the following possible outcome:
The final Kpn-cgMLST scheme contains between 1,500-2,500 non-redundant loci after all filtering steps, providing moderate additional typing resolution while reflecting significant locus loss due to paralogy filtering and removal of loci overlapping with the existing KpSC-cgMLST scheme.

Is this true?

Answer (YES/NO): NO